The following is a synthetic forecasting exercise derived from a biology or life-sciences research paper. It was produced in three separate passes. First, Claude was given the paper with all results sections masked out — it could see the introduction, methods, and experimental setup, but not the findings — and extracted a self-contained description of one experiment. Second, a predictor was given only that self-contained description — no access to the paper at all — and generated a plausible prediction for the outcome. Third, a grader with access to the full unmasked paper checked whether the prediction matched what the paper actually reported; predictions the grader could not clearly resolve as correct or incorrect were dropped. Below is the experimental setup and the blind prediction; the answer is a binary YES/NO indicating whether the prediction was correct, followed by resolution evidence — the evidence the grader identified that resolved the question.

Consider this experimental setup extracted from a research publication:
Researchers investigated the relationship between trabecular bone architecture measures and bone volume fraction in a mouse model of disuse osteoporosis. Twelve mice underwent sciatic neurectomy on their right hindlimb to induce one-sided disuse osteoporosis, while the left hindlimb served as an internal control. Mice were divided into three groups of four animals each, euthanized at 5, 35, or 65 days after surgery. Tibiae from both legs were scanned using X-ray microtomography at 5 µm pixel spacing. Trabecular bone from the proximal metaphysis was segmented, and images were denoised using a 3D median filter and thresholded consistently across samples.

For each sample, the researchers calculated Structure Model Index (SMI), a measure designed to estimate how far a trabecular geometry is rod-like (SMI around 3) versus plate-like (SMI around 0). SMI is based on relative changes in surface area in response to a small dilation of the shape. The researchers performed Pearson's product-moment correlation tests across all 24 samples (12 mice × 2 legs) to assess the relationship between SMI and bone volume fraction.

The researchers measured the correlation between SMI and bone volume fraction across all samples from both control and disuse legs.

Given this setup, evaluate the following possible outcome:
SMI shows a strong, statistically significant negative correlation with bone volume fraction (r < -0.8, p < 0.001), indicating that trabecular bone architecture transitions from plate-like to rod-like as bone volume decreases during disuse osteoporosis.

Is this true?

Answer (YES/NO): YES